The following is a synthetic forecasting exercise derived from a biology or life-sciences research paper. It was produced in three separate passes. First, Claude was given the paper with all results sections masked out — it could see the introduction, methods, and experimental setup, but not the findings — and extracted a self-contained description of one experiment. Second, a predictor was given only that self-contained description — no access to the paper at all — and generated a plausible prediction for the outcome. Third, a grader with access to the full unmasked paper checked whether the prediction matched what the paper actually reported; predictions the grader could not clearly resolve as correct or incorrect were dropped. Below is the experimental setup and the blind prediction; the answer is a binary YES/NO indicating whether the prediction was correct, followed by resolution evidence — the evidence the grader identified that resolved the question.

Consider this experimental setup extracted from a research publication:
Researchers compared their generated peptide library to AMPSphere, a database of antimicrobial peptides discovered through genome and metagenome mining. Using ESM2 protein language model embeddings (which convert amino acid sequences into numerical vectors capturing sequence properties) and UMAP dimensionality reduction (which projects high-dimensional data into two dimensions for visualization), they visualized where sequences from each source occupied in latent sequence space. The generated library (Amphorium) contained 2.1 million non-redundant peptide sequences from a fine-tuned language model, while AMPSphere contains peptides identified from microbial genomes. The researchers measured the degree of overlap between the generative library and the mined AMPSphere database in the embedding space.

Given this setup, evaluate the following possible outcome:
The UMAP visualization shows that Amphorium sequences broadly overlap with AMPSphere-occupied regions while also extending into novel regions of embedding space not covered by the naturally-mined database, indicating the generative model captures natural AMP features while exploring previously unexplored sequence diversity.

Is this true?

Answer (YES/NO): NO